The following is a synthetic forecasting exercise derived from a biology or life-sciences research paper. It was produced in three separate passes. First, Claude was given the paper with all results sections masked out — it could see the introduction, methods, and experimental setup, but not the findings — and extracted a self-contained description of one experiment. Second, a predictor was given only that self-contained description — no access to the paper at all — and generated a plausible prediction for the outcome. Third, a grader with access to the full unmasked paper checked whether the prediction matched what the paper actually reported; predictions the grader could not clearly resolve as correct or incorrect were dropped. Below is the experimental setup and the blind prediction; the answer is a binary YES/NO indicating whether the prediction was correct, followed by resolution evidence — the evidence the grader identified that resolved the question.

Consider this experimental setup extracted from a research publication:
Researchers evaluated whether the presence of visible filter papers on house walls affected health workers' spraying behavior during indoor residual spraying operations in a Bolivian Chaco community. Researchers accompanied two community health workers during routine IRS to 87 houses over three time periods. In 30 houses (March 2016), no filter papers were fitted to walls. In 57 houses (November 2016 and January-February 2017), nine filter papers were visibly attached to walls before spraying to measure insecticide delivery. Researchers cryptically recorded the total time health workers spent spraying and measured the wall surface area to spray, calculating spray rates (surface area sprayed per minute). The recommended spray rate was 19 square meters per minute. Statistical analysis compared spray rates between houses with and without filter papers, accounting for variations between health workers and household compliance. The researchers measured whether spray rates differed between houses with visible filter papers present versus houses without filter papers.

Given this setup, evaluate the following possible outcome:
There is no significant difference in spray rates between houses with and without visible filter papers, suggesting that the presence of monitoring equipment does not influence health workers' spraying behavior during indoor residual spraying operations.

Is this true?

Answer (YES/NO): YES